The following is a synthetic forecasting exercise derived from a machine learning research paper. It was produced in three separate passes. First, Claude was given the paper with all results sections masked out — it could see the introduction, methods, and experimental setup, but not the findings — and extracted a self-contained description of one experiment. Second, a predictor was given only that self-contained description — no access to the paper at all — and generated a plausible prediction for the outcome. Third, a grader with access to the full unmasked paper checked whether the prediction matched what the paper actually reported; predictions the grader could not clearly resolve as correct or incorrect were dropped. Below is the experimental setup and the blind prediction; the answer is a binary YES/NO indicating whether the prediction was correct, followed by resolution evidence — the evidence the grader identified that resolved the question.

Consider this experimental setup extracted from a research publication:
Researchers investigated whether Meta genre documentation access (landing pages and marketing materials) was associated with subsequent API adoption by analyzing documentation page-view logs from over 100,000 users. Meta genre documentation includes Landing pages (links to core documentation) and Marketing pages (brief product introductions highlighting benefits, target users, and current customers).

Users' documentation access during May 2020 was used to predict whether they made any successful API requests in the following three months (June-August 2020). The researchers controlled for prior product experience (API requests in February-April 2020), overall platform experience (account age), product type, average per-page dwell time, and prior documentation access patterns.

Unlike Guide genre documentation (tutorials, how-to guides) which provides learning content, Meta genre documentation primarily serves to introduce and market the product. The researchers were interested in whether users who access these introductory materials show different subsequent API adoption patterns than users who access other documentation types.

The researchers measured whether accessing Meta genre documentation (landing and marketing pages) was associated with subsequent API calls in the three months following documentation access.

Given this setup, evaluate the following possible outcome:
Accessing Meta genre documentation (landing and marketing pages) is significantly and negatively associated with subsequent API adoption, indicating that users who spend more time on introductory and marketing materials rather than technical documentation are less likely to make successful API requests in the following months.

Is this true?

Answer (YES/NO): NO